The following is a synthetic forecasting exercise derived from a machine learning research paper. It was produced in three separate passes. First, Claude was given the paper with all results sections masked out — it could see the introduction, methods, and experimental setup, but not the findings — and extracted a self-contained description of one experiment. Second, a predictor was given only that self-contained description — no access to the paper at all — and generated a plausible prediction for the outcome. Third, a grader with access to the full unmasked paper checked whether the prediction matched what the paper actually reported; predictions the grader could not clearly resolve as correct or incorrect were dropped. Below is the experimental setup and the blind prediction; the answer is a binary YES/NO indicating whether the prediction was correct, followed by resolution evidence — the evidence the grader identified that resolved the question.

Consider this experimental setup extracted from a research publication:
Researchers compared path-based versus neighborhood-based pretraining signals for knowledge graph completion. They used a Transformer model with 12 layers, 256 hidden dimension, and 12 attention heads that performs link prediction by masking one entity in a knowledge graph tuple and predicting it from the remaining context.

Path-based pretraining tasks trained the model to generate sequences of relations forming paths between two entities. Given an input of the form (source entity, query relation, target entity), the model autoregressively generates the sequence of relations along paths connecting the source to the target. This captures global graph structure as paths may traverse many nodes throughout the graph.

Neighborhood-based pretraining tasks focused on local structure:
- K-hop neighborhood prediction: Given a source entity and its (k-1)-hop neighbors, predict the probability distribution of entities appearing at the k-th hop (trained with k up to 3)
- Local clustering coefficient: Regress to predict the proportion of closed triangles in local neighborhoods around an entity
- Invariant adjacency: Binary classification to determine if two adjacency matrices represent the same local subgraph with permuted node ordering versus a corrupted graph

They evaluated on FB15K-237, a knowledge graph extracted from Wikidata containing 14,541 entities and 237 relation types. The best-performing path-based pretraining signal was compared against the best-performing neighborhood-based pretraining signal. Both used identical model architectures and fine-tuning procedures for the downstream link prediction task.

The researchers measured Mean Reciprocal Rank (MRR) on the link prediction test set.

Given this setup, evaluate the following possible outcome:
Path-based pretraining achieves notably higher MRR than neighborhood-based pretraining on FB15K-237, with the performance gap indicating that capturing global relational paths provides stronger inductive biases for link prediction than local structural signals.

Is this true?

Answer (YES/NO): YES